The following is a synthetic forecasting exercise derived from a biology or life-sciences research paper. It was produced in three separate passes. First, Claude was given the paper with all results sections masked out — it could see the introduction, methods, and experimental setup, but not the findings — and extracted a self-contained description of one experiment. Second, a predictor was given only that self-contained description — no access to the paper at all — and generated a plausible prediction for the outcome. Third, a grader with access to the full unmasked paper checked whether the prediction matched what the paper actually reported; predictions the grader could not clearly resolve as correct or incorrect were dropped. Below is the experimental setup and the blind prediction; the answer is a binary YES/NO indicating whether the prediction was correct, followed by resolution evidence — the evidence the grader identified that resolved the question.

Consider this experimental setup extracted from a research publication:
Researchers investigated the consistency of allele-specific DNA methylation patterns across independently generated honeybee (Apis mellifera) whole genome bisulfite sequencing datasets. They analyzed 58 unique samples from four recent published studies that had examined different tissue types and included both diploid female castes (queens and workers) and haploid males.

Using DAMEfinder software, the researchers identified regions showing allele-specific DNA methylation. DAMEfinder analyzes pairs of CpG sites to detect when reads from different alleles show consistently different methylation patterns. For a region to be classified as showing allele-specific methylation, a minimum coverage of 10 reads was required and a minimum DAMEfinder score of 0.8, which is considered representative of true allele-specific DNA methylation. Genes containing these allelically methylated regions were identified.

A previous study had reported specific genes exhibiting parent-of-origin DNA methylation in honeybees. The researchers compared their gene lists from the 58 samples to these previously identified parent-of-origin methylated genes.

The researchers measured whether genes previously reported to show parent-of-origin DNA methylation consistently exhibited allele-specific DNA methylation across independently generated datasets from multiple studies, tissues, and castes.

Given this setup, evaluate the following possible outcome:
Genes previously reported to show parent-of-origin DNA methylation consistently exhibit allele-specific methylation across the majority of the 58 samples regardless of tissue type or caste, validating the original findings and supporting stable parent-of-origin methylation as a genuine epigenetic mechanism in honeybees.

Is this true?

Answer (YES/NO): NO